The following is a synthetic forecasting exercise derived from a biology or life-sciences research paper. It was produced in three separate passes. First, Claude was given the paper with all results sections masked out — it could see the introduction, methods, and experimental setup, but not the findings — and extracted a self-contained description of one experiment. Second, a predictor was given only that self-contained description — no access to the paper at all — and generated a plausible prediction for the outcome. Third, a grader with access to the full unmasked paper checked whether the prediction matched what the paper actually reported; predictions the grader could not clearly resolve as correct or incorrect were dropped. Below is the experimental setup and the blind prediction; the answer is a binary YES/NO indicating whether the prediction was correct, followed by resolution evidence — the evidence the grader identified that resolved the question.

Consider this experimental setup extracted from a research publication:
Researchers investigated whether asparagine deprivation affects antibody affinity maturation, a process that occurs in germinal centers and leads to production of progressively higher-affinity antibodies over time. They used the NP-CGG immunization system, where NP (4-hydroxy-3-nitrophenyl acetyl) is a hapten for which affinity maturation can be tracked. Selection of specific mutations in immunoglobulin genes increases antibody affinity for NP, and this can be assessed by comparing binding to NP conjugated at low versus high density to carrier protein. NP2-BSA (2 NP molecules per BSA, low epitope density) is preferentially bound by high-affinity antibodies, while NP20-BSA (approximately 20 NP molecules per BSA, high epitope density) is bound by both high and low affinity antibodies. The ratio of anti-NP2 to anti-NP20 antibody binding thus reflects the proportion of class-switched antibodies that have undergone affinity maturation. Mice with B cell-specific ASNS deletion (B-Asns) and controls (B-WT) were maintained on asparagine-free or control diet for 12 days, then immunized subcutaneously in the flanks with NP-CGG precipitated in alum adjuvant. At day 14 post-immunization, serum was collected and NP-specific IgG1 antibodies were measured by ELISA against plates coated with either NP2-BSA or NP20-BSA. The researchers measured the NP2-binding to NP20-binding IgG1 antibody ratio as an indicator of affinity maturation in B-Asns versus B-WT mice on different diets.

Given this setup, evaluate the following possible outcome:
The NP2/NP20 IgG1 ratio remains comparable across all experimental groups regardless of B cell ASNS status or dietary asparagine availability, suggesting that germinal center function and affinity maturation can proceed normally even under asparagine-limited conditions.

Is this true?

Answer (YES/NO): NO